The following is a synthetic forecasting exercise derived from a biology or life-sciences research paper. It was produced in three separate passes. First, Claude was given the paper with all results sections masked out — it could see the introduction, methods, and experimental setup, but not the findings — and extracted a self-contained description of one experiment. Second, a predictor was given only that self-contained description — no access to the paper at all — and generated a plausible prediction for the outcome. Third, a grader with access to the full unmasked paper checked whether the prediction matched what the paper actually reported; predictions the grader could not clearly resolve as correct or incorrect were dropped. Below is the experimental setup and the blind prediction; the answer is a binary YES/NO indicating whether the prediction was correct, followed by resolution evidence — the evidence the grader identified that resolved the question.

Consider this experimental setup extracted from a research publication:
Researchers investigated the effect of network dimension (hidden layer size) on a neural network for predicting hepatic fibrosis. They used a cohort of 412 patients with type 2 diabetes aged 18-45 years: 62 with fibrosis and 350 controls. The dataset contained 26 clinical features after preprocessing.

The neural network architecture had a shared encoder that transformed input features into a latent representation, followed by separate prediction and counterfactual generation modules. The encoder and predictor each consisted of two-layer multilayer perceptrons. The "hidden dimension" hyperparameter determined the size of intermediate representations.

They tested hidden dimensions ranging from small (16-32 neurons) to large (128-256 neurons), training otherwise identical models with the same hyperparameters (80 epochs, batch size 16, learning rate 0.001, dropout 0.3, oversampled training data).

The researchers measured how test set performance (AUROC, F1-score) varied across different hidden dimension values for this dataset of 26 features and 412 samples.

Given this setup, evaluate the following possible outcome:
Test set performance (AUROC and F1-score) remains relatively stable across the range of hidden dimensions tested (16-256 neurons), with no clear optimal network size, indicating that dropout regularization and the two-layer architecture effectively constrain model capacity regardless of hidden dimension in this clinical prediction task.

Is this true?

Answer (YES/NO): NO